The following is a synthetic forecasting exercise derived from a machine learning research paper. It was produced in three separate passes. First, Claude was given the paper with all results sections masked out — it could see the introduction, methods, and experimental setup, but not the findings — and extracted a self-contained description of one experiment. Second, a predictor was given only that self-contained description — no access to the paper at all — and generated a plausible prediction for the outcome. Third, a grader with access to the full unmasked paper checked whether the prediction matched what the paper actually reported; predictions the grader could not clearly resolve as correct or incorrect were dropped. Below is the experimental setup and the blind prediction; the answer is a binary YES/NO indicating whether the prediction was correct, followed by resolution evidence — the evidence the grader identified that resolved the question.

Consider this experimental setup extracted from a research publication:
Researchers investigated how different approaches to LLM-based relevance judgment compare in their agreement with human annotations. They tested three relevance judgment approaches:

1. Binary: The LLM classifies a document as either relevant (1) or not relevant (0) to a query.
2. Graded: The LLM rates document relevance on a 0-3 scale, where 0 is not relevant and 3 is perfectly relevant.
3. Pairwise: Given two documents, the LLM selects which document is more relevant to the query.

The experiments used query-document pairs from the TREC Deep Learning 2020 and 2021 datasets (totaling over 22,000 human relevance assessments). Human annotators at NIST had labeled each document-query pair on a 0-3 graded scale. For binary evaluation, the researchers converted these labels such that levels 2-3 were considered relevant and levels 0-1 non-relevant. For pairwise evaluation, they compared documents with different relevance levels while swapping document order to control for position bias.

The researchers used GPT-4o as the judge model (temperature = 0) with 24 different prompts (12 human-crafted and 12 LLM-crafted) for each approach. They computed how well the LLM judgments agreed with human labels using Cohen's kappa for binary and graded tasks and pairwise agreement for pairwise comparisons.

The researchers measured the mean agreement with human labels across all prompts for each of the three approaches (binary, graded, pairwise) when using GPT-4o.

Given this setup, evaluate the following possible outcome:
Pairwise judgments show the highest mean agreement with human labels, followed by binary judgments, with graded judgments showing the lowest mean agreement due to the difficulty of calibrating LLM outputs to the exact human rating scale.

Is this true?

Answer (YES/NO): YES